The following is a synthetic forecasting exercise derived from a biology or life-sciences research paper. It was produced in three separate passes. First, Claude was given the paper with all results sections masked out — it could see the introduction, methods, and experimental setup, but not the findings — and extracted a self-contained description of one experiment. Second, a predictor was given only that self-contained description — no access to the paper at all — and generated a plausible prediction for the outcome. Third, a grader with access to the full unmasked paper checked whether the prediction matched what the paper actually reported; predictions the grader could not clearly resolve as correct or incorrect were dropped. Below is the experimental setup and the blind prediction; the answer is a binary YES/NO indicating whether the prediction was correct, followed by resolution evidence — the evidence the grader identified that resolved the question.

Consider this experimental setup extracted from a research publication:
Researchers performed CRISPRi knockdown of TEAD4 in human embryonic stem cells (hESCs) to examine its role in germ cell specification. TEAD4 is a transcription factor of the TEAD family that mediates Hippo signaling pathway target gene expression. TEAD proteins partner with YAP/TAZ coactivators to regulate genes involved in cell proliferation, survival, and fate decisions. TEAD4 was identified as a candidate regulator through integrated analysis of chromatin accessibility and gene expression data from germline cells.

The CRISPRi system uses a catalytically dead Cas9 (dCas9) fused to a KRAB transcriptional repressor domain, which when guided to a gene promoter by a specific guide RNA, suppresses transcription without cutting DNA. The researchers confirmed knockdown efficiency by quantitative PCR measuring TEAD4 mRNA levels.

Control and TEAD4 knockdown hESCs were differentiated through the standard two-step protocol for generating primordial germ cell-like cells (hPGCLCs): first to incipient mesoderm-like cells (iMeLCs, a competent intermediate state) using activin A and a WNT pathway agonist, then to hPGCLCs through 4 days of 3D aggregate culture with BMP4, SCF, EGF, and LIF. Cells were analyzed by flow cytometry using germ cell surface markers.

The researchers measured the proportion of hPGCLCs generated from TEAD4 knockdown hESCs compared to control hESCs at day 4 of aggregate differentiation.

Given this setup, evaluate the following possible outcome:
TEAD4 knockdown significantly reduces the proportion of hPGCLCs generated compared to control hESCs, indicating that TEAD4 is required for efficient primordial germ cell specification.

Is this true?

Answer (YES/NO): YES